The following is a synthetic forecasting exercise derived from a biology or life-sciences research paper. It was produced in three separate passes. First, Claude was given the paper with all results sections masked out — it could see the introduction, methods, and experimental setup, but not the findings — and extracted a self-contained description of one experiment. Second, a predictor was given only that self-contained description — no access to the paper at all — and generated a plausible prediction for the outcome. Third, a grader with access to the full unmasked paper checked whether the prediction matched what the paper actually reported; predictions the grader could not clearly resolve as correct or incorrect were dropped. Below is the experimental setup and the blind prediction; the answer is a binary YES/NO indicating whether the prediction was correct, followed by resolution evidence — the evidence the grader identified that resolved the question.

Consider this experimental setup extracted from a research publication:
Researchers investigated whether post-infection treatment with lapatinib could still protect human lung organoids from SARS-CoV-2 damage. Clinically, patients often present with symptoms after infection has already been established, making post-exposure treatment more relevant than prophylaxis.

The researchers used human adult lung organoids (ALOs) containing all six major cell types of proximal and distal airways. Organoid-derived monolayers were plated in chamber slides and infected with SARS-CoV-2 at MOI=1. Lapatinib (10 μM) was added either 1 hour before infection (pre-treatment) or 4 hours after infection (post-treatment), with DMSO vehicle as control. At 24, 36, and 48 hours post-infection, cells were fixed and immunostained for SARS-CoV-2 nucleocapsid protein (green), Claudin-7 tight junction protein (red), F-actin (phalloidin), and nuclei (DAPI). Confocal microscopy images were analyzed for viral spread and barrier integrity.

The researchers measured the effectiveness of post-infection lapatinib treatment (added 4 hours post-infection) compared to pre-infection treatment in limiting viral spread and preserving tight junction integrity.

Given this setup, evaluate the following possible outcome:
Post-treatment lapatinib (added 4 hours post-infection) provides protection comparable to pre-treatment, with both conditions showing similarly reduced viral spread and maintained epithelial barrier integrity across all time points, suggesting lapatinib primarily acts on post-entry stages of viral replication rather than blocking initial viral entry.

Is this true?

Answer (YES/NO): NO